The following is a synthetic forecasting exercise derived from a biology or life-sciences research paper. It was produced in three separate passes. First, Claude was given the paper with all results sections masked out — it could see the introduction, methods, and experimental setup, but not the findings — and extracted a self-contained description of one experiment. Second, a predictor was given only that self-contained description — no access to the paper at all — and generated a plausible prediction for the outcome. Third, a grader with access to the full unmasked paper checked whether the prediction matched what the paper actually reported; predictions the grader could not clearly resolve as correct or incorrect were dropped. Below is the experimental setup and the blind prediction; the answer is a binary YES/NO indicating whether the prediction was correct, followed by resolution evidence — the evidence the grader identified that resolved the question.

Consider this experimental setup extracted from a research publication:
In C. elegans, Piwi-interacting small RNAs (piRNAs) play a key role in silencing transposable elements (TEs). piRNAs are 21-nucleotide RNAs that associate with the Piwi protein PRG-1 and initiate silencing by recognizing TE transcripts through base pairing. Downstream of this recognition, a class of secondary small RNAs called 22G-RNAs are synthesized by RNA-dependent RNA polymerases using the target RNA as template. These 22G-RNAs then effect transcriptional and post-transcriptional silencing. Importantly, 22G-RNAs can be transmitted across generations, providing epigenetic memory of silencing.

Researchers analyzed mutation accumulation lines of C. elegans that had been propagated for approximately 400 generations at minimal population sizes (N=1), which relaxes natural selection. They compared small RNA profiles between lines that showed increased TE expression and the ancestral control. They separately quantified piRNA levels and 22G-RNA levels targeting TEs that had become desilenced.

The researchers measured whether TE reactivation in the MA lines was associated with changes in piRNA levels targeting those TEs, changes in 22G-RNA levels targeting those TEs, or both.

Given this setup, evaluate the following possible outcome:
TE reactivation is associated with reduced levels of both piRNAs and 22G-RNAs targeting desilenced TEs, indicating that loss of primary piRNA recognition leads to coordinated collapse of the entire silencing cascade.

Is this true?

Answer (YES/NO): NO